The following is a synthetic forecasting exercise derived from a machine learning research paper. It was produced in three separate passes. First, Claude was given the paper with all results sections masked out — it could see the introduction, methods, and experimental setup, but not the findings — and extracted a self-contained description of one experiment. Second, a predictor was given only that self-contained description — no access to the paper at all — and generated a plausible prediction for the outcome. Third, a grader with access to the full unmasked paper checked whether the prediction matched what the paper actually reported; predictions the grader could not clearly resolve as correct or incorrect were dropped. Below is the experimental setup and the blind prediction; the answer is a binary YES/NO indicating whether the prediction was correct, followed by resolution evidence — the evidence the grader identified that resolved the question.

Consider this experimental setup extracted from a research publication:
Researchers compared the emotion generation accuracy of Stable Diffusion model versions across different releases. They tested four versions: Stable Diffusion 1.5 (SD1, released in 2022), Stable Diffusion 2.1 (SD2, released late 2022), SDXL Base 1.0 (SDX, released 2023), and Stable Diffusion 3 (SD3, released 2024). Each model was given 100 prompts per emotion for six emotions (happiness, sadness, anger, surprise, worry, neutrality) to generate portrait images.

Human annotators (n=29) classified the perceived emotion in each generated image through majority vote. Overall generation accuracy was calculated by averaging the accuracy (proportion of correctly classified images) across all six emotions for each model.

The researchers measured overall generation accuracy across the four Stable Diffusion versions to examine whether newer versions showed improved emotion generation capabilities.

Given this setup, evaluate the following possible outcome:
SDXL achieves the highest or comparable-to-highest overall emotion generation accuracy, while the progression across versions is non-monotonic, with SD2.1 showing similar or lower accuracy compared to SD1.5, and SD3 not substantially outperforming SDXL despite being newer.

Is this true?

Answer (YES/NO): YES